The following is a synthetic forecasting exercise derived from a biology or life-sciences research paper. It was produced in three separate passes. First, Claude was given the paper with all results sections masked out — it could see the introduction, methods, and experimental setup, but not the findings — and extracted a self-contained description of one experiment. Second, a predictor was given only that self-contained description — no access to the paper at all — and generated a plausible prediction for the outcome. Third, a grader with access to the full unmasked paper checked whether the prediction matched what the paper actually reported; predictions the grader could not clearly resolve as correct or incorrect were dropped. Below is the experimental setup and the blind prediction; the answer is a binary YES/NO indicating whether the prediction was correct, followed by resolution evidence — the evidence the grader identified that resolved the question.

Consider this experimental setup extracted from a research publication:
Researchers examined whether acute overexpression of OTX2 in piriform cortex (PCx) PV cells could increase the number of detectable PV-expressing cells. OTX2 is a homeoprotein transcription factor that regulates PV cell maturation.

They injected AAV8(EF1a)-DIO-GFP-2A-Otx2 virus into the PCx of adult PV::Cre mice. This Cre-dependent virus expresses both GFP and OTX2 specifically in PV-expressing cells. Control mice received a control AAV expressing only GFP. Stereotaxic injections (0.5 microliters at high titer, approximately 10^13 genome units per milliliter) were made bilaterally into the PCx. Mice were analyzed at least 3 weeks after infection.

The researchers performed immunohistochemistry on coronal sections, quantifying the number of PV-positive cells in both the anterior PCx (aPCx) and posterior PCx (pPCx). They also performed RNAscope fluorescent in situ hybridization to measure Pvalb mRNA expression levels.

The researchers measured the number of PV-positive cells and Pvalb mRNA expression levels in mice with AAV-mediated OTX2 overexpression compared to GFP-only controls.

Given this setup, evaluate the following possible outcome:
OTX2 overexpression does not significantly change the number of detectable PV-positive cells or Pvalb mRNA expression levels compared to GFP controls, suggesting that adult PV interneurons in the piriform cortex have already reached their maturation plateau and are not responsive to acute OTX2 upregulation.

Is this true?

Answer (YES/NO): NO